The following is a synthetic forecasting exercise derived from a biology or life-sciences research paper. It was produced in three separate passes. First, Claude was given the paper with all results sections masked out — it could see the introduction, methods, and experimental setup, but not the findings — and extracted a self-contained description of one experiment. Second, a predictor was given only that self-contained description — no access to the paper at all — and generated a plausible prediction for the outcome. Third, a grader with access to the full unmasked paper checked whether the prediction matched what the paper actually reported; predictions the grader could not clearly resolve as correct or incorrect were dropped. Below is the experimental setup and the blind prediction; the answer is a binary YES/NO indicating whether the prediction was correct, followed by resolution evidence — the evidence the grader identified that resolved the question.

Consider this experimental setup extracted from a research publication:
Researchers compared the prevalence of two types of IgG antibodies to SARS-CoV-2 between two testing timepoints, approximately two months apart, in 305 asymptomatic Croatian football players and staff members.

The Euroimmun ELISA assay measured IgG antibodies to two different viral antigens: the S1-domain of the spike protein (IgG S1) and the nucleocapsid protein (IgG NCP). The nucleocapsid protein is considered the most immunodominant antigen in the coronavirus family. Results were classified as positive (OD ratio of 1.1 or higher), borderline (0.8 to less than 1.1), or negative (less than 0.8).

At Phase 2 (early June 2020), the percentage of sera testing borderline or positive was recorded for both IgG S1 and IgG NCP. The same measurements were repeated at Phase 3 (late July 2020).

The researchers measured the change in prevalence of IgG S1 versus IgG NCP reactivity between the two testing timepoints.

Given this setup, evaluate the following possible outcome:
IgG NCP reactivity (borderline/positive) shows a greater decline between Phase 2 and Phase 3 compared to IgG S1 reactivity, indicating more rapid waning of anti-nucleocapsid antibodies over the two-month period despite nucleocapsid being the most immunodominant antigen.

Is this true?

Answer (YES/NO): NO